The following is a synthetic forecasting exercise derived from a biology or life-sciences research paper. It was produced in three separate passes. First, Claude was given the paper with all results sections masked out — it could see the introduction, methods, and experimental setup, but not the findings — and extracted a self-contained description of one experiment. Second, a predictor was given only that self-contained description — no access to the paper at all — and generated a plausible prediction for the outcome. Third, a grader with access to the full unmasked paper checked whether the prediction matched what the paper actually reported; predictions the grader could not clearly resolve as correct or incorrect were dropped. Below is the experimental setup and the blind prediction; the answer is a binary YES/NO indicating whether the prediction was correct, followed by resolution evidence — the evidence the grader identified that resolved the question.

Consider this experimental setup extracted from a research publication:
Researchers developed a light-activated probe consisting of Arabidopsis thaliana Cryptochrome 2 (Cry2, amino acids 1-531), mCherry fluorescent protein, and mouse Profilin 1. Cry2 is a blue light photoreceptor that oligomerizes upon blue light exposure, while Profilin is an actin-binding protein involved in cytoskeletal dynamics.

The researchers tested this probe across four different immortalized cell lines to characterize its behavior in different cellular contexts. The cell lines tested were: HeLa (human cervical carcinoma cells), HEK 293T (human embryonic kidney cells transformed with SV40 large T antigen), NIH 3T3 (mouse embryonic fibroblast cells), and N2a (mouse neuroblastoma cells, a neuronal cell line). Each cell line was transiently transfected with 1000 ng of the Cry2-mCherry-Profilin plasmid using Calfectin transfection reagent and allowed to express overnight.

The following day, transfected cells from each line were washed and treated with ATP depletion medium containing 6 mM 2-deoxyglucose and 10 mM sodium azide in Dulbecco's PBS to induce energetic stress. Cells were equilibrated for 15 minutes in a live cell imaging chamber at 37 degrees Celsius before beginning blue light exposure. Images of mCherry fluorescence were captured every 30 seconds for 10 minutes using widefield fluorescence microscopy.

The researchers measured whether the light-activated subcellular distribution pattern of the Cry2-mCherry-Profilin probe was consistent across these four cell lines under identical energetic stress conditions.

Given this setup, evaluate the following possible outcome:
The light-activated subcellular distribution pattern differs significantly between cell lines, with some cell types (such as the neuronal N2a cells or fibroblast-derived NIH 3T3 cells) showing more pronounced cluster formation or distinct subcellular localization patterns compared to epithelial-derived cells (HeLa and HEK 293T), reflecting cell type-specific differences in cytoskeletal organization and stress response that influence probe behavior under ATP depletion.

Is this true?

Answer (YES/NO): NO